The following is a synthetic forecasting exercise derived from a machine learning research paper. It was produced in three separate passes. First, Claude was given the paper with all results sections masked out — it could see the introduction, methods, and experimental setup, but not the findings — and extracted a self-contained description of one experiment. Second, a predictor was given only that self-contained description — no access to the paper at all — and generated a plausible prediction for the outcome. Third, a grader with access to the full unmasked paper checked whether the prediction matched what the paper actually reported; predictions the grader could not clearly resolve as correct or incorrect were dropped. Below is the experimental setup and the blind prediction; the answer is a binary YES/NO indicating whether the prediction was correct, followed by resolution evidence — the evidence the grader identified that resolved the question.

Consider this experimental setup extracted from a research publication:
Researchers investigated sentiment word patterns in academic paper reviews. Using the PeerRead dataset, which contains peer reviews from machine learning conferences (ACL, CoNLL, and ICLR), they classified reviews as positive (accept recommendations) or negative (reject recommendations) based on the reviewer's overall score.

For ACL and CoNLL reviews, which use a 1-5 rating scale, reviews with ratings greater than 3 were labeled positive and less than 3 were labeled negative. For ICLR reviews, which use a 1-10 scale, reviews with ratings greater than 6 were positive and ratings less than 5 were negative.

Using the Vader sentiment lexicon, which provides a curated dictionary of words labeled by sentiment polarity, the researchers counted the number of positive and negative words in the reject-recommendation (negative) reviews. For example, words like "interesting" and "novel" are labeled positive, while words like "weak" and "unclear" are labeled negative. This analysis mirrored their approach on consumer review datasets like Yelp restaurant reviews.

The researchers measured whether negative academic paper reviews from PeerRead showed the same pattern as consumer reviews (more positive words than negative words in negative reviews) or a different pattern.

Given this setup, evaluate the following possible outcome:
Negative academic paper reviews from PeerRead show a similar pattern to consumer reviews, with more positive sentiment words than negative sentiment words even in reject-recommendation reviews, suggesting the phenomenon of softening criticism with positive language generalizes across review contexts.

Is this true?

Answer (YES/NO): YES